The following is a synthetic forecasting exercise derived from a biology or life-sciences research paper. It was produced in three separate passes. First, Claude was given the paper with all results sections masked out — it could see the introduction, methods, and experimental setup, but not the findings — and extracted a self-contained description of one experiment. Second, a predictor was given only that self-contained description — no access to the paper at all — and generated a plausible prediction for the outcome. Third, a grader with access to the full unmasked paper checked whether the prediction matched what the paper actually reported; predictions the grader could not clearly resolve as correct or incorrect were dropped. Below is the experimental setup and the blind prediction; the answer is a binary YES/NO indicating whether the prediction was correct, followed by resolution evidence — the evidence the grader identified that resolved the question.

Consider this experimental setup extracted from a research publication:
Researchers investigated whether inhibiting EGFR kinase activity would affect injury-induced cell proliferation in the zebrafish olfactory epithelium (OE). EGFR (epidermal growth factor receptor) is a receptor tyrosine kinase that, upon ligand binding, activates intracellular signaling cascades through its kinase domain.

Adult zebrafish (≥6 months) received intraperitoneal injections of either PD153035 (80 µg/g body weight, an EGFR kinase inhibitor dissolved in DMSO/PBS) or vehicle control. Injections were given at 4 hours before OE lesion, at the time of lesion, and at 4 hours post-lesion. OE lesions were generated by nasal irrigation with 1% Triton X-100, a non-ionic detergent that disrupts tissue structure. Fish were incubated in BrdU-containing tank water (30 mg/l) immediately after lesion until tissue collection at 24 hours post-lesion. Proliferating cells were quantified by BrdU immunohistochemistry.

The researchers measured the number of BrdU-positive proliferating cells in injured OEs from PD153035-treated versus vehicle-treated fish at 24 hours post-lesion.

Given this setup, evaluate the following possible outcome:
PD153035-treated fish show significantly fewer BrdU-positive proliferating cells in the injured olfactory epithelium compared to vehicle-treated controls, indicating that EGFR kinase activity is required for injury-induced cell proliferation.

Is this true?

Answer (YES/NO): YES